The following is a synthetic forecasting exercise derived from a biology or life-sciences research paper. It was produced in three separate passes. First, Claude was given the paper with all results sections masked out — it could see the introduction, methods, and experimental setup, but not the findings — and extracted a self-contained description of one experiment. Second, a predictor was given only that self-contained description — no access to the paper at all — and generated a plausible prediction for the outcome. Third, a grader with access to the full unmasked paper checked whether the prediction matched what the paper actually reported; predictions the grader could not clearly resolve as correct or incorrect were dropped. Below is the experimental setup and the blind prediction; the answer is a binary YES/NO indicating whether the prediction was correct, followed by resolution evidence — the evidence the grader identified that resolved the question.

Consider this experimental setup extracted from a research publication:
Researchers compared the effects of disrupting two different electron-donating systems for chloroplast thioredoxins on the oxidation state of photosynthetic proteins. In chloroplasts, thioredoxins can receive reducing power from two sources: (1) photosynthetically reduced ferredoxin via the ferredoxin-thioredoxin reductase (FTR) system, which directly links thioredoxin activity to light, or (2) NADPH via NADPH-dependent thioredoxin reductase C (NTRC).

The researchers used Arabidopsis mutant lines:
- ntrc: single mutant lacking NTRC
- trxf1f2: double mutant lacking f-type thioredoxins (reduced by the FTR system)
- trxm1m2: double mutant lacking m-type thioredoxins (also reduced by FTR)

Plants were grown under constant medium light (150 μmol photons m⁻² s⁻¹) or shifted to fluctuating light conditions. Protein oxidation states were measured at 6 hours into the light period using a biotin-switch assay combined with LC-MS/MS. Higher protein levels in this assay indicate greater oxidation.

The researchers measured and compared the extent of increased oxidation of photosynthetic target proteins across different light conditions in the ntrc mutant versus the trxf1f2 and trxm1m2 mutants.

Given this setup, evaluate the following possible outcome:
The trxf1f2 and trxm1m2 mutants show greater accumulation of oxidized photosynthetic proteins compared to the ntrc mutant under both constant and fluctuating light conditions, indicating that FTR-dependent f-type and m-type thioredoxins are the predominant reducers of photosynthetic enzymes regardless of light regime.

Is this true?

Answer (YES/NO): NO